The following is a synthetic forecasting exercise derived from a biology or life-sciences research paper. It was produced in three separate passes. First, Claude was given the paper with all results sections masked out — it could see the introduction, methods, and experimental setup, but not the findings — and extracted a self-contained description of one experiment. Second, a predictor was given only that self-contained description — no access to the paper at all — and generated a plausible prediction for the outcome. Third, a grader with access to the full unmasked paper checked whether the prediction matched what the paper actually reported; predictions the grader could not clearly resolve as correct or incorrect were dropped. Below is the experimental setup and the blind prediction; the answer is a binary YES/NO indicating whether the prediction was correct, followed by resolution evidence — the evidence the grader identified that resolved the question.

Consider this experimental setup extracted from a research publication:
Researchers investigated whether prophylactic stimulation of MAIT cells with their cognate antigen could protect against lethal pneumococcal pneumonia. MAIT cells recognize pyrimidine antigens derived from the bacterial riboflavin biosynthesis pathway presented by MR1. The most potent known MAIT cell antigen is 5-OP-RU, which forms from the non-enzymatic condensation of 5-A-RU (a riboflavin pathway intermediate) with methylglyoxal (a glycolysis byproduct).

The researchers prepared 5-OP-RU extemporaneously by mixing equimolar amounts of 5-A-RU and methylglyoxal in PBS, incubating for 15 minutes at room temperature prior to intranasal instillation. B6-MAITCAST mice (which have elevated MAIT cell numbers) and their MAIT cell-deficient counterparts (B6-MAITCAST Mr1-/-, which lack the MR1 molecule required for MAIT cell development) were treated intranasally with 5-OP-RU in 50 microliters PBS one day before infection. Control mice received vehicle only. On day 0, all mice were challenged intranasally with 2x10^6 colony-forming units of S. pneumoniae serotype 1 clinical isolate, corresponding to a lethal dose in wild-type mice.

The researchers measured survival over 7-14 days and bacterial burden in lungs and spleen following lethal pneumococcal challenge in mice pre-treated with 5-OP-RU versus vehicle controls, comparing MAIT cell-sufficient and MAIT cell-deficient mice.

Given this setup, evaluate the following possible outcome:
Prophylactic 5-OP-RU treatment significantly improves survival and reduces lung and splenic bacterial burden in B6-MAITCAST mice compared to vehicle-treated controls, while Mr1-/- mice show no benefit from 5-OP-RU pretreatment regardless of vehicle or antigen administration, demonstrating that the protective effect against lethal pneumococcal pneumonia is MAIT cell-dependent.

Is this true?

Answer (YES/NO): YES